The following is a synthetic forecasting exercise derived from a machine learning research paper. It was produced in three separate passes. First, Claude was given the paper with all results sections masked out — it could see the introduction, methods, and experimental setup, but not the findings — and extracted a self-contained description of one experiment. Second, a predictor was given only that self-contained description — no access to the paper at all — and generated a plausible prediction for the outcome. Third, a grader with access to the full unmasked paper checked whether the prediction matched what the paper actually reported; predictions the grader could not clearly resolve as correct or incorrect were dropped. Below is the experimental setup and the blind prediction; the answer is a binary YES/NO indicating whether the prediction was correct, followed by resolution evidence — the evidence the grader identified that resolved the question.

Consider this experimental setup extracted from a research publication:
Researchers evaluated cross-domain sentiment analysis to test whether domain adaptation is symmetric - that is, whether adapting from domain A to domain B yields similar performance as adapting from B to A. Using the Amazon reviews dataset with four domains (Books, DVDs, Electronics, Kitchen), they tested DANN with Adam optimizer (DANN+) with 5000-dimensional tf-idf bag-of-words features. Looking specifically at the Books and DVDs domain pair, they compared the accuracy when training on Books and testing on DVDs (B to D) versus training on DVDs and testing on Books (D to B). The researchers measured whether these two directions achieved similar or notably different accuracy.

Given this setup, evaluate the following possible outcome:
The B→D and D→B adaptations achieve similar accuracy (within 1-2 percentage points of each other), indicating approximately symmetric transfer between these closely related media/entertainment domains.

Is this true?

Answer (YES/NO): NO